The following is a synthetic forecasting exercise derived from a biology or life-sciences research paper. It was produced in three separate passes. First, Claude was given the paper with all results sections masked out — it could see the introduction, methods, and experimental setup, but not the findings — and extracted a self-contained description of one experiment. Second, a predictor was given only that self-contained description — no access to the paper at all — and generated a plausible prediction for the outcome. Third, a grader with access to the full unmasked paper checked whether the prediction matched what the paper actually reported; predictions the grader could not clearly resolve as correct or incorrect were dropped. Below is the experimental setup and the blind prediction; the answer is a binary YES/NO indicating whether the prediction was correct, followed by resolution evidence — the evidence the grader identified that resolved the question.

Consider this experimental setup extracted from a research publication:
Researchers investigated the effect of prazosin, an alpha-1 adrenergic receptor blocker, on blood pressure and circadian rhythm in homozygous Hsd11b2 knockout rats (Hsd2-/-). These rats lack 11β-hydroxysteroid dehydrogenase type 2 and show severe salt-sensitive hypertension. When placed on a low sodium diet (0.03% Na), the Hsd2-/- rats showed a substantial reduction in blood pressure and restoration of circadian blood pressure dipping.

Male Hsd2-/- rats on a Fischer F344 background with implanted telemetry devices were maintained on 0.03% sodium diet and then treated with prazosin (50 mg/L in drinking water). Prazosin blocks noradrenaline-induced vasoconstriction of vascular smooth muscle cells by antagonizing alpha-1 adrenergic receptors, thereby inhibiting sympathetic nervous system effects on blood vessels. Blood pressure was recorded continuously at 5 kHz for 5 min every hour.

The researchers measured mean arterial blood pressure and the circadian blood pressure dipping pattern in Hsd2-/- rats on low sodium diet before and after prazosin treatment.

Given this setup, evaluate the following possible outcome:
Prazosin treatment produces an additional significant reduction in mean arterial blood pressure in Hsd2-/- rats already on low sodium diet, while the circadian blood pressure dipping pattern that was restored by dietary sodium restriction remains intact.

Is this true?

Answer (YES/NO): NO